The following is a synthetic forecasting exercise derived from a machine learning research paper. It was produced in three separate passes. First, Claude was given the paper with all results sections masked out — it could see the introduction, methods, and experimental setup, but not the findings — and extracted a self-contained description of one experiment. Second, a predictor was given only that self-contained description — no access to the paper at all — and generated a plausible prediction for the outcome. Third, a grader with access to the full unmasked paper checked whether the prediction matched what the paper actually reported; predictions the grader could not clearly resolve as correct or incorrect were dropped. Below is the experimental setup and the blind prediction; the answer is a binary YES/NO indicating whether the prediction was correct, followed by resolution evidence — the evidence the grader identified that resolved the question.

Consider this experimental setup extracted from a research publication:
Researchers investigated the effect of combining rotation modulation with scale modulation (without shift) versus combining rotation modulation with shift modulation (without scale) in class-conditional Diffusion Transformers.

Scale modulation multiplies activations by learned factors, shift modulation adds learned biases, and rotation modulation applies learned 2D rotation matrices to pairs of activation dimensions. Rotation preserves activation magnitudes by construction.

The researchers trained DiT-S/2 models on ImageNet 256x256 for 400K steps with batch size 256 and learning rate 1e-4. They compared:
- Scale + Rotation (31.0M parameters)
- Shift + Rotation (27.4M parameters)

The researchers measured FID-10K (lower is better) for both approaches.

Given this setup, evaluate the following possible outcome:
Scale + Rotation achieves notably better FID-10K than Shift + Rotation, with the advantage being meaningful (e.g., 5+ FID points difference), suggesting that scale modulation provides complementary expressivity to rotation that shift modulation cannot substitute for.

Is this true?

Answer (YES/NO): NO